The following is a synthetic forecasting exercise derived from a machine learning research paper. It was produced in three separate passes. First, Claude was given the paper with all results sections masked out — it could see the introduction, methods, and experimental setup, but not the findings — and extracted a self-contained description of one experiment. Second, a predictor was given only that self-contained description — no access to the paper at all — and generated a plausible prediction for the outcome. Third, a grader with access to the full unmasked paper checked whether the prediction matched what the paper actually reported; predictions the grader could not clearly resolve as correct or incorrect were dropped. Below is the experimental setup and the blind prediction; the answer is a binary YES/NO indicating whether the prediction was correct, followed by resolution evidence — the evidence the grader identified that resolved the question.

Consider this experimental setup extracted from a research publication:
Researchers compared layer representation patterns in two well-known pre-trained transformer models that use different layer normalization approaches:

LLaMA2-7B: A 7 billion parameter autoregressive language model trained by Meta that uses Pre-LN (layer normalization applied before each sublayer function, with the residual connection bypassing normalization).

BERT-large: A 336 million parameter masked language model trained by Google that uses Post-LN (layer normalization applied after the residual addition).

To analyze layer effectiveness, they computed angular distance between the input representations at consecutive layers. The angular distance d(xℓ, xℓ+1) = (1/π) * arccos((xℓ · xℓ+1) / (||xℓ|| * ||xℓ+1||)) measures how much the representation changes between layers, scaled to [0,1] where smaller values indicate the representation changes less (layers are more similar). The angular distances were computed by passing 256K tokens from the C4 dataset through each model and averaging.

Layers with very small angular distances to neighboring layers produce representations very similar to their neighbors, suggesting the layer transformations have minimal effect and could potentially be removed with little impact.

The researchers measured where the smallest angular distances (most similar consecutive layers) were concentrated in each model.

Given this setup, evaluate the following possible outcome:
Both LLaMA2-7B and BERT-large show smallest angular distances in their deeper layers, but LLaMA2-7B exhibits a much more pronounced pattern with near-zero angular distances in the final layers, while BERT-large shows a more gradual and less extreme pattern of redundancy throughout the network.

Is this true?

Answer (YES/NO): NO